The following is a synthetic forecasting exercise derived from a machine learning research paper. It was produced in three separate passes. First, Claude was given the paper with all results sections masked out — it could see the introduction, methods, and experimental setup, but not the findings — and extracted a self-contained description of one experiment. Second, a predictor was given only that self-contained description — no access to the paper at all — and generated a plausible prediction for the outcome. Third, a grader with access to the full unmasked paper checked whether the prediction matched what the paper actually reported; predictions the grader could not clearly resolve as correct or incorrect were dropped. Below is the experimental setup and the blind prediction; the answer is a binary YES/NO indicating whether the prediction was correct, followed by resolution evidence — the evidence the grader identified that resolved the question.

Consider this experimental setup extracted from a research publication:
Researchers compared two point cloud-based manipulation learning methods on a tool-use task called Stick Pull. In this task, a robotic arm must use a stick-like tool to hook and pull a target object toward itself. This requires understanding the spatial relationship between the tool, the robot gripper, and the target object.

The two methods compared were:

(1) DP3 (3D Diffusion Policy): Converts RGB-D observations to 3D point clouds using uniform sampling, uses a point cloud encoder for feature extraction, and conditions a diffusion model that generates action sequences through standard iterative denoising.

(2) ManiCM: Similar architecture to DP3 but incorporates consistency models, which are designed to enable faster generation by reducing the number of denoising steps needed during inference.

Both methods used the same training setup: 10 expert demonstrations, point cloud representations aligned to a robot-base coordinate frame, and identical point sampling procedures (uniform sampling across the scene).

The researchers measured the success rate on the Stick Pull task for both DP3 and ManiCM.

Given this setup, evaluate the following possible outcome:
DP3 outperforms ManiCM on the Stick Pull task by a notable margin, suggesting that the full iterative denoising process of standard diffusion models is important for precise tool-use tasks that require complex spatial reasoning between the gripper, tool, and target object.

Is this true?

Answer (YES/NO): NO